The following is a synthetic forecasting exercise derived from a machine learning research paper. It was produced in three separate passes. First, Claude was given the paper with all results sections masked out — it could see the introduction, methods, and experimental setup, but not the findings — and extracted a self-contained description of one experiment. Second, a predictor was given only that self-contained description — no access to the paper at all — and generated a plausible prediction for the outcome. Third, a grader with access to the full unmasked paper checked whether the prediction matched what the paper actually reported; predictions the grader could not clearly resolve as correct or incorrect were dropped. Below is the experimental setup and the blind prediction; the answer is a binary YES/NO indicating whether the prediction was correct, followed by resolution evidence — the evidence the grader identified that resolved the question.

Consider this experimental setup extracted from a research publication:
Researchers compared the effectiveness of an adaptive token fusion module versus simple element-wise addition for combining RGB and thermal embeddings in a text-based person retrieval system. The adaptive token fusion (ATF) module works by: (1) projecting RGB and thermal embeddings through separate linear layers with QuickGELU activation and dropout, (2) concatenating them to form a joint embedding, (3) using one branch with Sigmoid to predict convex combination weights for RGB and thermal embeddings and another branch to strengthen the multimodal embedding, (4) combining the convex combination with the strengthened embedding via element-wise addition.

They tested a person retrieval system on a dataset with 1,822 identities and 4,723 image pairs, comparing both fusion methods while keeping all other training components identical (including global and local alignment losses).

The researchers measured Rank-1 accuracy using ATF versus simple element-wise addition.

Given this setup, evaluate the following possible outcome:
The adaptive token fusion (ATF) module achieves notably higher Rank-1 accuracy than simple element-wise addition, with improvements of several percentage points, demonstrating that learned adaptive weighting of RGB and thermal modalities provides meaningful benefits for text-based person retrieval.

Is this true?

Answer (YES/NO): NO